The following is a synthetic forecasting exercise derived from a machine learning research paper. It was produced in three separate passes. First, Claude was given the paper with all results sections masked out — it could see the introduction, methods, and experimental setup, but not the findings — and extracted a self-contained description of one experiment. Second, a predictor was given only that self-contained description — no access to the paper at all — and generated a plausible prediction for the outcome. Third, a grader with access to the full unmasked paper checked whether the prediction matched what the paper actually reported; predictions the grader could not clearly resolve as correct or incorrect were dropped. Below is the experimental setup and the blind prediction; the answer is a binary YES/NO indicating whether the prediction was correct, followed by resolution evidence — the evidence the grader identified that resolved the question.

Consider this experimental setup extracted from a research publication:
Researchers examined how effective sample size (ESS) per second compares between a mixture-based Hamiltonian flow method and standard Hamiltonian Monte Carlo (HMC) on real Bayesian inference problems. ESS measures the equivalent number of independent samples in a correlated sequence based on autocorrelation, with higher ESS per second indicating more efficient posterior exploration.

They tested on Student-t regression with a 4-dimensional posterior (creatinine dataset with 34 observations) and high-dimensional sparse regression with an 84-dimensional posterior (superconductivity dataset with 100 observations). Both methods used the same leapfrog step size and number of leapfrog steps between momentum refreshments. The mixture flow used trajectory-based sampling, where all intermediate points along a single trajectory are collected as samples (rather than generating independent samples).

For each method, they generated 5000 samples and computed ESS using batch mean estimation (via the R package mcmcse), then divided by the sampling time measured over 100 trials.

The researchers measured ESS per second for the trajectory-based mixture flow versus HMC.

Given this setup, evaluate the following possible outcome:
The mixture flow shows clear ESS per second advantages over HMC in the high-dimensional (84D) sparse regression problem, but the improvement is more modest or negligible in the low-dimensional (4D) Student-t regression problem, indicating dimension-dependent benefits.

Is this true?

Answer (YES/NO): NO